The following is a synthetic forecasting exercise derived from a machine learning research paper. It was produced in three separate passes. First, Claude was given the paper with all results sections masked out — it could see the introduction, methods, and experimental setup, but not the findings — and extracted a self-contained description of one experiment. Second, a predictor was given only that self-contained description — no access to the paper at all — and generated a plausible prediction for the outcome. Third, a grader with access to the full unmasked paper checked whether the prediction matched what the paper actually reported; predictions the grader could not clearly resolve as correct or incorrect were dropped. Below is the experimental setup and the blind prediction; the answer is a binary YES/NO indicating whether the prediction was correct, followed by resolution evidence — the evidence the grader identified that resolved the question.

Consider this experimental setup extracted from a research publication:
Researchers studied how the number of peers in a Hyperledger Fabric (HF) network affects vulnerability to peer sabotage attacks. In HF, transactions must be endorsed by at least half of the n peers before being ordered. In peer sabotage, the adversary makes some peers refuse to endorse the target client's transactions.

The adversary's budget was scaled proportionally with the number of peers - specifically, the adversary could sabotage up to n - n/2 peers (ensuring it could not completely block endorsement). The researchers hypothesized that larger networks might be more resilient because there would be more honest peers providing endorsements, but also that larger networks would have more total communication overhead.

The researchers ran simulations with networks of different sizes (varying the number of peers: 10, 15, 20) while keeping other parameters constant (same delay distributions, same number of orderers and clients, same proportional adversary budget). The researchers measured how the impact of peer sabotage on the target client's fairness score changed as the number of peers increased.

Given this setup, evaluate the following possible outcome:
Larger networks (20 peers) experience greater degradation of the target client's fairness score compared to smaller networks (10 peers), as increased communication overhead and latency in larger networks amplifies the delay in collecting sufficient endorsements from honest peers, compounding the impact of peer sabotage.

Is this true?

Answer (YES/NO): NO